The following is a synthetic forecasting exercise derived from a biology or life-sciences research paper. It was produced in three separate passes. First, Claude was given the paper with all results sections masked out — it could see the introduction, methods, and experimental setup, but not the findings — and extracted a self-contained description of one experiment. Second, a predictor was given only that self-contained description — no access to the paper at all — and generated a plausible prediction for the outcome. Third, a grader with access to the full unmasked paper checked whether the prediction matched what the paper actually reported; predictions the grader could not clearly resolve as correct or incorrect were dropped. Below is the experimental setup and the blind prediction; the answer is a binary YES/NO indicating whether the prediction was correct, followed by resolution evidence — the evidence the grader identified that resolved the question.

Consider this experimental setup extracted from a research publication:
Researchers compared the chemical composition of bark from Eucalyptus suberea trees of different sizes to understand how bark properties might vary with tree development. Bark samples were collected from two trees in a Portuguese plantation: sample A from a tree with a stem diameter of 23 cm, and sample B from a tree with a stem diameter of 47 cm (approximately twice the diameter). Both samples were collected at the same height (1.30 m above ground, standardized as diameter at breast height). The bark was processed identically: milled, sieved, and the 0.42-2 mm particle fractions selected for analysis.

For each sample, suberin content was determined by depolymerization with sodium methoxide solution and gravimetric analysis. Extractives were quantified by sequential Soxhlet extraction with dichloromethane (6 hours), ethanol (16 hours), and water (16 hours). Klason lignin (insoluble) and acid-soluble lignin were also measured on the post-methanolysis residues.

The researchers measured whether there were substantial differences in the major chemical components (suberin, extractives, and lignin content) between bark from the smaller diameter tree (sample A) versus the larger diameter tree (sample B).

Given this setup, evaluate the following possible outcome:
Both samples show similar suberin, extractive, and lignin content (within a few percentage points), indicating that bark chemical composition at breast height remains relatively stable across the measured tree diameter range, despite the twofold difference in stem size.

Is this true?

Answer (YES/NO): NO